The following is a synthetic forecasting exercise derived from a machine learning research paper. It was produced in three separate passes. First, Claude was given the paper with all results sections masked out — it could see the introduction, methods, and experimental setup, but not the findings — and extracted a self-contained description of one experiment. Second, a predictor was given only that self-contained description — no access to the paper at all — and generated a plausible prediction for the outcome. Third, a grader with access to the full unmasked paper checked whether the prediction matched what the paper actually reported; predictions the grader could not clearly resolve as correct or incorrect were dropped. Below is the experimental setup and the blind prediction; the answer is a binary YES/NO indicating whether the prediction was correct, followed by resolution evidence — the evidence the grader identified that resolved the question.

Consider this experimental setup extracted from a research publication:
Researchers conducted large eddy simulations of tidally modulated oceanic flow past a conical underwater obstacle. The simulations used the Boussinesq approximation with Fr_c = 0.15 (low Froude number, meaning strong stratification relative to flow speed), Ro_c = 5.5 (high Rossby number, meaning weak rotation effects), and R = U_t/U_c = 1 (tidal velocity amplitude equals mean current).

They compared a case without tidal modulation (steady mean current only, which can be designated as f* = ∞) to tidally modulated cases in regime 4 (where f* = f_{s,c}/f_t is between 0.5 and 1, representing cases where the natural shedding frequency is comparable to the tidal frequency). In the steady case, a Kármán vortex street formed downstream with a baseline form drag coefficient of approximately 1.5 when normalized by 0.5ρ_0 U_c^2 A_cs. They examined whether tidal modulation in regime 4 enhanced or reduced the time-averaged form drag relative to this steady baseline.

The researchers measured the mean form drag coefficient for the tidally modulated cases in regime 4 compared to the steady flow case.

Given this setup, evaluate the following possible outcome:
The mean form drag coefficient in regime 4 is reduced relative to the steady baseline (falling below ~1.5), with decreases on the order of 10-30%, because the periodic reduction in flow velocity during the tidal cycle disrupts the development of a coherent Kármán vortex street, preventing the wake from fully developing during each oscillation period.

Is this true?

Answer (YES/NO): NO